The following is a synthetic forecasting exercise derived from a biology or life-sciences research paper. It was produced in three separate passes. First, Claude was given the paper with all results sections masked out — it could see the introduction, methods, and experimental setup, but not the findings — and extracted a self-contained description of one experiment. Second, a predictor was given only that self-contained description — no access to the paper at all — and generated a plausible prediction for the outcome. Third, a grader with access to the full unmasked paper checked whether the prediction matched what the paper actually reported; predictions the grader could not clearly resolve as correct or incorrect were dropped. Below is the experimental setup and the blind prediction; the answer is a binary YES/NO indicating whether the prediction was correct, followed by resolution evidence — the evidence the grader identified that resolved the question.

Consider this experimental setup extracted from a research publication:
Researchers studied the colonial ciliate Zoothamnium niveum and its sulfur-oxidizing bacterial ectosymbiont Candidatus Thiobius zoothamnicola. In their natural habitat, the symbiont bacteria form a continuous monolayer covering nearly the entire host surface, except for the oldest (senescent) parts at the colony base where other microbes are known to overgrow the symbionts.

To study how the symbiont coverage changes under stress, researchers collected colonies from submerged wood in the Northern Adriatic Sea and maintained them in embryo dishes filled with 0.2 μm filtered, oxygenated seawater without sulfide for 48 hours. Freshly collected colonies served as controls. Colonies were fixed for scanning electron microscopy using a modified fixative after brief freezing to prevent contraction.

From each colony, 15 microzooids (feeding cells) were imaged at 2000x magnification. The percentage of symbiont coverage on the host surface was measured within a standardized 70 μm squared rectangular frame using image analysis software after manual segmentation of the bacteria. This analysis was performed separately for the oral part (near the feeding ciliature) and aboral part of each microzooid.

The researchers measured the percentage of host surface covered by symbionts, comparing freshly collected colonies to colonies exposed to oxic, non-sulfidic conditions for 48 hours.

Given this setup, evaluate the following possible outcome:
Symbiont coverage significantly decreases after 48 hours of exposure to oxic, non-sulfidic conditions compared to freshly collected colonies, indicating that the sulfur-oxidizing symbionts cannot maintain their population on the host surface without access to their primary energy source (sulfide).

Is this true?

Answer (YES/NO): YES